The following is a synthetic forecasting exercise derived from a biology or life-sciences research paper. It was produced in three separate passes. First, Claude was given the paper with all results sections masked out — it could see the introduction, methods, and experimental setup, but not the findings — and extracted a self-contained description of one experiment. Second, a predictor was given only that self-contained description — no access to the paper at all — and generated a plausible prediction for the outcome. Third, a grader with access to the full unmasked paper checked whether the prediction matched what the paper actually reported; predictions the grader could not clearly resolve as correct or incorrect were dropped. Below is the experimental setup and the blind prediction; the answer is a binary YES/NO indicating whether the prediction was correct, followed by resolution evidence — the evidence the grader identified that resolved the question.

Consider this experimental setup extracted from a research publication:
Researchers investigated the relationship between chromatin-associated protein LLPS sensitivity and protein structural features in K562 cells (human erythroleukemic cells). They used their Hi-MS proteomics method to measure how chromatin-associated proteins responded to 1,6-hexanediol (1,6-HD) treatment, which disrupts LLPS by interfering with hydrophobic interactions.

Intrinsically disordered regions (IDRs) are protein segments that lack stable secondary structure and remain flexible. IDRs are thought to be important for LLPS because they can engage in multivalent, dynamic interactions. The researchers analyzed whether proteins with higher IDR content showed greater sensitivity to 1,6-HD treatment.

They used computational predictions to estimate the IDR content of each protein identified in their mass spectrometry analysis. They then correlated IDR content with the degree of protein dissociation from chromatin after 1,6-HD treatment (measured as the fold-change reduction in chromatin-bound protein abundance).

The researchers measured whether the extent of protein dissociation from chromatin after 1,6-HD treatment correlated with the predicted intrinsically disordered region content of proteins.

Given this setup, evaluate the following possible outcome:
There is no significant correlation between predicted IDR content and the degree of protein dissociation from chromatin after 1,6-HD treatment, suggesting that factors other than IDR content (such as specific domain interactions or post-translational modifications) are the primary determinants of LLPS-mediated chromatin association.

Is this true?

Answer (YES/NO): NO